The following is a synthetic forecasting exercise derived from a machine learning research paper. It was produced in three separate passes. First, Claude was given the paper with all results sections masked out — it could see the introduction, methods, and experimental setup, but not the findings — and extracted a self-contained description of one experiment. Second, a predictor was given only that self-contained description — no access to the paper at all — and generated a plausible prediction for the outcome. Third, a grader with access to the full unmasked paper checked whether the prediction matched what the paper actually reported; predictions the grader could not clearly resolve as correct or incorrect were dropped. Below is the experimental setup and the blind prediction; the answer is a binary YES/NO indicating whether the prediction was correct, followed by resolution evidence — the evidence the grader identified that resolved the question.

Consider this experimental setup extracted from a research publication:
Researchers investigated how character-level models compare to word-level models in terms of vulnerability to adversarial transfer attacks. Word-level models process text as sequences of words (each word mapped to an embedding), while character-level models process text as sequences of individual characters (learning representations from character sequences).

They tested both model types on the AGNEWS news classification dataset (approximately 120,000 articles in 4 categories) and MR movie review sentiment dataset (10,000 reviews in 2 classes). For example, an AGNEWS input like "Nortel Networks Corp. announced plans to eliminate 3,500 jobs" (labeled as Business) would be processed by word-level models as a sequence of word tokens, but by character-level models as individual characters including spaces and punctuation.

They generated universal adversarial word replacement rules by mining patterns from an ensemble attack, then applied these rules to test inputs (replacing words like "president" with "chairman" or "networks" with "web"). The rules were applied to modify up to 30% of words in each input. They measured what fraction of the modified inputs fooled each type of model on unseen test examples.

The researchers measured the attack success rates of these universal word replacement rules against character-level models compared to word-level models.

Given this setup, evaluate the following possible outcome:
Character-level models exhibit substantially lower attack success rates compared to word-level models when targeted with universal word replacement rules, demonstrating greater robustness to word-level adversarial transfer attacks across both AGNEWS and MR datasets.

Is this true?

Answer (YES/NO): YES